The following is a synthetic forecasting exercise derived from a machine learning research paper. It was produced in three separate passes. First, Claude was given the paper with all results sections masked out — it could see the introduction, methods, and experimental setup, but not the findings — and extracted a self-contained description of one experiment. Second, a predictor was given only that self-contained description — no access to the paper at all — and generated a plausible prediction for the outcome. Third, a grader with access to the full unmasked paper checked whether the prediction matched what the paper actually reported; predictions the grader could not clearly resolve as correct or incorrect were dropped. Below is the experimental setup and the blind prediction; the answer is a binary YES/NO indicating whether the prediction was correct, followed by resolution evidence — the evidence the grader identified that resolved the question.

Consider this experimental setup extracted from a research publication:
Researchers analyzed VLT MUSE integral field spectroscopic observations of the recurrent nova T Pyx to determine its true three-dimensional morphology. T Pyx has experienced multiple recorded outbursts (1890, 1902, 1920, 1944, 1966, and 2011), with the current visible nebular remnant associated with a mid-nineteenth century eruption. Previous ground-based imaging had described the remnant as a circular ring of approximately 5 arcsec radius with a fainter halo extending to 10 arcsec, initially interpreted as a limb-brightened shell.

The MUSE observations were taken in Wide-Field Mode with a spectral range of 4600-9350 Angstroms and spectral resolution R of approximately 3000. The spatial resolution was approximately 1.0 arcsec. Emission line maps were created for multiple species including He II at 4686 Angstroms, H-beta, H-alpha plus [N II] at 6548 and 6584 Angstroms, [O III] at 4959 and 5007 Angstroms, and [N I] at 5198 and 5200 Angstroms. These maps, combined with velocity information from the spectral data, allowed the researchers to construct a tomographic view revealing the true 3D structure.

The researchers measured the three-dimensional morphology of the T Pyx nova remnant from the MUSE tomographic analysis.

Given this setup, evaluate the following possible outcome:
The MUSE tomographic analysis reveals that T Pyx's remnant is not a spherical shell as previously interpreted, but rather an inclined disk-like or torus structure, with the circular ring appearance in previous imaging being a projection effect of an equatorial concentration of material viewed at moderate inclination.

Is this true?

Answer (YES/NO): NO